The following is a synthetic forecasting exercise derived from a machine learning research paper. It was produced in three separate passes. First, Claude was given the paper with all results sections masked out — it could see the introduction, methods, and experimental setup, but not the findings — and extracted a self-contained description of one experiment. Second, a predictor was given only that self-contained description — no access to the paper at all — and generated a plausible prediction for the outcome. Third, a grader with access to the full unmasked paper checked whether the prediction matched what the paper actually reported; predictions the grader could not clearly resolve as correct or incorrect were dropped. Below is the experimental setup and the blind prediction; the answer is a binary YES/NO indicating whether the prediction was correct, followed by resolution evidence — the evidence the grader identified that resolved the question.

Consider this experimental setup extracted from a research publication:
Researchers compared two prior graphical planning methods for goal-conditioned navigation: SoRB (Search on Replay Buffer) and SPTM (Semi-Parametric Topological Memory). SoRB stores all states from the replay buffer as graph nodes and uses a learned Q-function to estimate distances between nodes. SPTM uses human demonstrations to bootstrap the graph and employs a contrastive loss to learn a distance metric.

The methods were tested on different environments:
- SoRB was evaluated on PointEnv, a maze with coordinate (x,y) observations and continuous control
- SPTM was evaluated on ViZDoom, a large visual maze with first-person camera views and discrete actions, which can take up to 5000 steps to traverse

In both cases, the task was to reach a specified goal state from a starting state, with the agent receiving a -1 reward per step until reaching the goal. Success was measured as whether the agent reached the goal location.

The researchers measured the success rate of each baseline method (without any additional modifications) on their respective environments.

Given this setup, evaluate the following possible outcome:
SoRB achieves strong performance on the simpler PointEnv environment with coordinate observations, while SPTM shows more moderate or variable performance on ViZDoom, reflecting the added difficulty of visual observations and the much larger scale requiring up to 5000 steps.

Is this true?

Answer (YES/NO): NO